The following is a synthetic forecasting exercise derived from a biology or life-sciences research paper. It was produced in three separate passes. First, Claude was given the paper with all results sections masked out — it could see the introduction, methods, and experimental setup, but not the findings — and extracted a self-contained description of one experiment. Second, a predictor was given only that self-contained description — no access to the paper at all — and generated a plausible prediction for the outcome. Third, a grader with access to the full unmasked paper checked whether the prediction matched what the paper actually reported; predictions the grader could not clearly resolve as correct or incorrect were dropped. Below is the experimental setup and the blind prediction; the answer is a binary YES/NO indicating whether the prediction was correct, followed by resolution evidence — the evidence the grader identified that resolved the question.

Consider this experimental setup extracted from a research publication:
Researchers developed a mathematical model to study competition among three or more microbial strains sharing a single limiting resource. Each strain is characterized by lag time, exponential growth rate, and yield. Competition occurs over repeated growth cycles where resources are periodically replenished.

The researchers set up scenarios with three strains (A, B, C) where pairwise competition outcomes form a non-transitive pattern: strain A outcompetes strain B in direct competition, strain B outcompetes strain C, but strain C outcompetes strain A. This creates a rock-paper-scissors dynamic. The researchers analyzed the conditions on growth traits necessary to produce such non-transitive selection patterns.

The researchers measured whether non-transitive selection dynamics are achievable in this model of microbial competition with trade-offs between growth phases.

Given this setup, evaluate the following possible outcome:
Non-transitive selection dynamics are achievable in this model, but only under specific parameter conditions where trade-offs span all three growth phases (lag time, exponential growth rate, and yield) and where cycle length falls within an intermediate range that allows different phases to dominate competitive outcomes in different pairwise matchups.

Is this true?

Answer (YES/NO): NO